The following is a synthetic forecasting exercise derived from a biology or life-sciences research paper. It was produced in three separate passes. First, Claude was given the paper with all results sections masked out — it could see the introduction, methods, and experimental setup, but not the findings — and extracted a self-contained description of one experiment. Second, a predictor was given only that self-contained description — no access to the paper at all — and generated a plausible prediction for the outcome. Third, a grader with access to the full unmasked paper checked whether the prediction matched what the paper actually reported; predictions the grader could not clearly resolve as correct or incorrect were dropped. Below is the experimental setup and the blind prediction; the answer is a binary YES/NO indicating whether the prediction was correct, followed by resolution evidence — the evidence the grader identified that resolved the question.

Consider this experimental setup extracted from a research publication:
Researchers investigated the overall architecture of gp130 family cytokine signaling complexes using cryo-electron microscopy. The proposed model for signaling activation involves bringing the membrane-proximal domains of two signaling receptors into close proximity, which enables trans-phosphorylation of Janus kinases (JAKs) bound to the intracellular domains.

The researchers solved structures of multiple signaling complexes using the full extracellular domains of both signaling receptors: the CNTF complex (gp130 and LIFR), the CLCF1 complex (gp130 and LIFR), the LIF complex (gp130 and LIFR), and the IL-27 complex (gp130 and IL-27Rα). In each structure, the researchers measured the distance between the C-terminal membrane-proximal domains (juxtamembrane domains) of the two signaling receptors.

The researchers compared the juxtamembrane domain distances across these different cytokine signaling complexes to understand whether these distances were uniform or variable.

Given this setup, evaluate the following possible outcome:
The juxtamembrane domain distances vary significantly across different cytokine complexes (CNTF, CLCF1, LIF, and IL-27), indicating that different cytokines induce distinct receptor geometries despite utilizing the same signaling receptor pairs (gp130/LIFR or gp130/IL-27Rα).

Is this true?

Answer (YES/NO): YES